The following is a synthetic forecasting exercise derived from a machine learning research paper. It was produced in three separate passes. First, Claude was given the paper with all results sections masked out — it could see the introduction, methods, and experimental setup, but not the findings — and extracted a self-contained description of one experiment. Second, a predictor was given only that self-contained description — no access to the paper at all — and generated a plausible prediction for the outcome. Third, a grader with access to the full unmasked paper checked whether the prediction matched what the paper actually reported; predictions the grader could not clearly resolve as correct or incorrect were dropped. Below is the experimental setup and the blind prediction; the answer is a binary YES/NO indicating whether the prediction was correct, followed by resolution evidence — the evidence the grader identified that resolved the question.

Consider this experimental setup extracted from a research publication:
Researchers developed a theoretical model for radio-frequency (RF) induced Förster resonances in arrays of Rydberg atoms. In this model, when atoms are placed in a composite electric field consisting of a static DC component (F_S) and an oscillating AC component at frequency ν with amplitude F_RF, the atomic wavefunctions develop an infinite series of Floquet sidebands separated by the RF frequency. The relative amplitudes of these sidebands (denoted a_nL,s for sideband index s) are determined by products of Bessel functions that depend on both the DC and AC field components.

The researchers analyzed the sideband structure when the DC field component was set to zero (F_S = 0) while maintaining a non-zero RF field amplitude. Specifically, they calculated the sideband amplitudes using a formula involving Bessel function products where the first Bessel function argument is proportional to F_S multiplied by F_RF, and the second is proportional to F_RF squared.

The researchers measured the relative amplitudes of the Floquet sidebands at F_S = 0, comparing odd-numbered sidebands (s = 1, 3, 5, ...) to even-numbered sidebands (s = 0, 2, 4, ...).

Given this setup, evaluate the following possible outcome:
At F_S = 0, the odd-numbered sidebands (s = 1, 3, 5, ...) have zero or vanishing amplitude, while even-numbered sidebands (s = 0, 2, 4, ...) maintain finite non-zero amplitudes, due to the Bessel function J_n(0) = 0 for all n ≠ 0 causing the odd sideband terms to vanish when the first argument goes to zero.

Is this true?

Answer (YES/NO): YES